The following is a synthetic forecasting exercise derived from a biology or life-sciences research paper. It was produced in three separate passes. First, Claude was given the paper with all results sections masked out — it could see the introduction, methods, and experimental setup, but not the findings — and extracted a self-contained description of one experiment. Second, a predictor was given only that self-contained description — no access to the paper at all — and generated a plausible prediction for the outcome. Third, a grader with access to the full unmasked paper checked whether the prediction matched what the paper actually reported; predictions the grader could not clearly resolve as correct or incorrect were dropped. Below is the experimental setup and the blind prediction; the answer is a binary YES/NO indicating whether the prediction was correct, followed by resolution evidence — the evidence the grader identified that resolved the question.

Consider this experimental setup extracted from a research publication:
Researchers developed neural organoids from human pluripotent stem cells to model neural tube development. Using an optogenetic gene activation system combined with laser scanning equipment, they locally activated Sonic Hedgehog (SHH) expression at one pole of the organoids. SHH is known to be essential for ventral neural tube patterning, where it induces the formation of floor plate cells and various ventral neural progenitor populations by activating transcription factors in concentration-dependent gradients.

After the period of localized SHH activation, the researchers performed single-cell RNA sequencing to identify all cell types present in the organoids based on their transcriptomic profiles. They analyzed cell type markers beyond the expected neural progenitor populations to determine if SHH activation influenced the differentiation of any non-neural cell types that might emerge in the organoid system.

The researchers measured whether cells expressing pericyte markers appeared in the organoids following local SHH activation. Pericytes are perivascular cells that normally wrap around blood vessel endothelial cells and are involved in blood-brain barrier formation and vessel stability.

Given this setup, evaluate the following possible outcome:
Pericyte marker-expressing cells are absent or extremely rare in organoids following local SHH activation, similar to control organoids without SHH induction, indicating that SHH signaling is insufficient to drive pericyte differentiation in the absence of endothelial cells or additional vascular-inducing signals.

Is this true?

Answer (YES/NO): NO